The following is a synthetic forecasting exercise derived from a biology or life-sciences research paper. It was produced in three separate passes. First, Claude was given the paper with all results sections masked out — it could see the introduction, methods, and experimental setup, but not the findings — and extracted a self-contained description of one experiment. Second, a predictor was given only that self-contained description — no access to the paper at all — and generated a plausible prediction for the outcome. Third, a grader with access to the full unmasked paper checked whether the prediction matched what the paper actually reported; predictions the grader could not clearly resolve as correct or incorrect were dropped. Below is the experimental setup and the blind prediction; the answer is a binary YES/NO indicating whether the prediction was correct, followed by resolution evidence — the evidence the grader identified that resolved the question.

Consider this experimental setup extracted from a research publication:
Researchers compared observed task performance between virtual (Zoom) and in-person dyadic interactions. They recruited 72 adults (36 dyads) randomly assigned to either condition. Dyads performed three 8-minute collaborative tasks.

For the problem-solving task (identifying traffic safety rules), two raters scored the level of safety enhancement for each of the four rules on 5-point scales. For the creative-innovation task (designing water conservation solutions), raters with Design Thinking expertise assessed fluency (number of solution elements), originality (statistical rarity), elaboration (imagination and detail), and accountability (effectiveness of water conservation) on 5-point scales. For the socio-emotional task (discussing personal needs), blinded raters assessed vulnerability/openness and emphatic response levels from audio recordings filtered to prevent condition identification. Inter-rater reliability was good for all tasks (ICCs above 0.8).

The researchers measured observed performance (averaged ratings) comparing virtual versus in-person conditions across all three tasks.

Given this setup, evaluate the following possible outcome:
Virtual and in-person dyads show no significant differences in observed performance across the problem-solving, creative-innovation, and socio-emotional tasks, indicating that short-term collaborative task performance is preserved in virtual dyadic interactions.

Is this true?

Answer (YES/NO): YES